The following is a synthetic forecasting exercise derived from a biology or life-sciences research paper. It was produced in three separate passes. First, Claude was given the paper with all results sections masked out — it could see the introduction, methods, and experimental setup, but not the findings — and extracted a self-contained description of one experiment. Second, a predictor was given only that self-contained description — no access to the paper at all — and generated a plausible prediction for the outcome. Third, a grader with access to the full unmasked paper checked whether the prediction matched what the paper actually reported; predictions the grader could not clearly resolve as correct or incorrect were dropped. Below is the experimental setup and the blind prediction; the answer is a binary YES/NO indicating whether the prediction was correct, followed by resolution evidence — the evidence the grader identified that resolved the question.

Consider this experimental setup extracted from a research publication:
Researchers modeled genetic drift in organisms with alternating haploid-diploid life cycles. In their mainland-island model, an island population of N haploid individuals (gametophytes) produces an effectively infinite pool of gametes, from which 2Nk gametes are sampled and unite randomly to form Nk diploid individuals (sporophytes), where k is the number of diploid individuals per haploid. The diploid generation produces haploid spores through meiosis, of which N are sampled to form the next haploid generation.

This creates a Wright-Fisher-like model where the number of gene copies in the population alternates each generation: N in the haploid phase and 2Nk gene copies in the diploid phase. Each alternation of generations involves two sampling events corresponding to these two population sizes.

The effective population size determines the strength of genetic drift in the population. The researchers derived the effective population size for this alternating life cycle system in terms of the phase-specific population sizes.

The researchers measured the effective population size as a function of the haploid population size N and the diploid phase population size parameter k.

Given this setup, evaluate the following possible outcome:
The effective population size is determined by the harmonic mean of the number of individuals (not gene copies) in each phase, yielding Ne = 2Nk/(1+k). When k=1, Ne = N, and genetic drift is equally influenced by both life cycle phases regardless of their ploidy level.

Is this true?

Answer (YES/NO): NO